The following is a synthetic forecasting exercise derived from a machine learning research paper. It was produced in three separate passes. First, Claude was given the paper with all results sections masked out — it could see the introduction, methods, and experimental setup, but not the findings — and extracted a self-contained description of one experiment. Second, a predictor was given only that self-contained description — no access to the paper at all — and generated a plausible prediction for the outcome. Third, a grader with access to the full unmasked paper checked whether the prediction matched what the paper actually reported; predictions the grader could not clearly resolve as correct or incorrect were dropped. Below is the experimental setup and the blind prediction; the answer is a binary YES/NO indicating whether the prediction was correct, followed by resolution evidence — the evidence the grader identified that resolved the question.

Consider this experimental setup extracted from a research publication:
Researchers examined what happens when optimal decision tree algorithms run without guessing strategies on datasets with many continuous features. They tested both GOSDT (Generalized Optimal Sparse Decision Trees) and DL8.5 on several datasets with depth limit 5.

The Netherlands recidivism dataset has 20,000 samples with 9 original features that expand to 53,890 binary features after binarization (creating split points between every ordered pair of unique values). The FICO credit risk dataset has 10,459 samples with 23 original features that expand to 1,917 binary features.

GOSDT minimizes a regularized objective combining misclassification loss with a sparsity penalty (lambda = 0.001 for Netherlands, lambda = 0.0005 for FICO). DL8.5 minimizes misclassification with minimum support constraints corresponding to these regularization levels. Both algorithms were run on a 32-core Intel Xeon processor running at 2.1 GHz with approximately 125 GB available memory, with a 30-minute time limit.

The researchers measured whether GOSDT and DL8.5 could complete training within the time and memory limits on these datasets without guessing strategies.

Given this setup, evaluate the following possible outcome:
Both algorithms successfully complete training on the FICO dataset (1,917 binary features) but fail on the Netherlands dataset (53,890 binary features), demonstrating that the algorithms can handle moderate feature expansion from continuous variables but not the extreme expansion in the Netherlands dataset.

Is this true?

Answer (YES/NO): NO